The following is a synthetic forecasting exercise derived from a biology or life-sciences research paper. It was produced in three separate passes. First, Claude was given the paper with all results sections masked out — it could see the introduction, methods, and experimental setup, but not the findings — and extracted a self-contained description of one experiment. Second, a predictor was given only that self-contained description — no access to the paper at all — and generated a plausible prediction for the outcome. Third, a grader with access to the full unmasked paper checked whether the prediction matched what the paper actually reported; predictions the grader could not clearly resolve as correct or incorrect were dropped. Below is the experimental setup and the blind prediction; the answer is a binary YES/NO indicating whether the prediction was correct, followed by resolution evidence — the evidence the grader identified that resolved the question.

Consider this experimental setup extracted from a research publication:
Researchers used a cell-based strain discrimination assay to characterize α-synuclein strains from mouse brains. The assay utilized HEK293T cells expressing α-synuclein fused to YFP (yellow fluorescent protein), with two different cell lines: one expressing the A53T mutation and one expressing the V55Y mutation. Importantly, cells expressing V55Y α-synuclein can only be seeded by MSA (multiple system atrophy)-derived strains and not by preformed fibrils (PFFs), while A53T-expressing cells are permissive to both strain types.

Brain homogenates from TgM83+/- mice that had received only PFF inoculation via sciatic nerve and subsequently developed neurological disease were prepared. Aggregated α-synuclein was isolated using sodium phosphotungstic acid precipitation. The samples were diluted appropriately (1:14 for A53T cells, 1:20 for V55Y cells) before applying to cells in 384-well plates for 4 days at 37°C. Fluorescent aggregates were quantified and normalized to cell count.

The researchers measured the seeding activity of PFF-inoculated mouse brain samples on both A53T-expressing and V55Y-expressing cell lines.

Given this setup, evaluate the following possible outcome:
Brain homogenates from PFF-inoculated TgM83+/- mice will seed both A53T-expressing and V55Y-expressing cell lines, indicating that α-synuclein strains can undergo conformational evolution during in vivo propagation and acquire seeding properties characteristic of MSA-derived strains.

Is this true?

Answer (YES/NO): NO